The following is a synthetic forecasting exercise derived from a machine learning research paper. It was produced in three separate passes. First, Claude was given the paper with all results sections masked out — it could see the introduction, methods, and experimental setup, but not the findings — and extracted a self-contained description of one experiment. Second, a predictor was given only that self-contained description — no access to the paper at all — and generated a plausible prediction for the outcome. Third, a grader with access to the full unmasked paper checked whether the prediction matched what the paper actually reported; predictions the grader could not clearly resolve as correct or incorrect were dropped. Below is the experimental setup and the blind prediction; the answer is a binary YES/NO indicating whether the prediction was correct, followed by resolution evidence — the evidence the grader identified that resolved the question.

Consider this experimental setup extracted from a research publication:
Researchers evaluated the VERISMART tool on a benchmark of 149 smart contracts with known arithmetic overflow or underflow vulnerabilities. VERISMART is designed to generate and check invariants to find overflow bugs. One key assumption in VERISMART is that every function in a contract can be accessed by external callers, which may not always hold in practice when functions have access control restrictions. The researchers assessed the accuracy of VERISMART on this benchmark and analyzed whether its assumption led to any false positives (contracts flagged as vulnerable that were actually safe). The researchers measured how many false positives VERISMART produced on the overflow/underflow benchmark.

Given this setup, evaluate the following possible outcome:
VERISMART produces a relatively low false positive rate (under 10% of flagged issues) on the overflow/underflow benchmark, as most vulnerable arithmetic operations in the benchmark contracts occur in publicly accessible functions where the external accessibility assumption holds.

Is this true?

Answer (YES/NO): NO